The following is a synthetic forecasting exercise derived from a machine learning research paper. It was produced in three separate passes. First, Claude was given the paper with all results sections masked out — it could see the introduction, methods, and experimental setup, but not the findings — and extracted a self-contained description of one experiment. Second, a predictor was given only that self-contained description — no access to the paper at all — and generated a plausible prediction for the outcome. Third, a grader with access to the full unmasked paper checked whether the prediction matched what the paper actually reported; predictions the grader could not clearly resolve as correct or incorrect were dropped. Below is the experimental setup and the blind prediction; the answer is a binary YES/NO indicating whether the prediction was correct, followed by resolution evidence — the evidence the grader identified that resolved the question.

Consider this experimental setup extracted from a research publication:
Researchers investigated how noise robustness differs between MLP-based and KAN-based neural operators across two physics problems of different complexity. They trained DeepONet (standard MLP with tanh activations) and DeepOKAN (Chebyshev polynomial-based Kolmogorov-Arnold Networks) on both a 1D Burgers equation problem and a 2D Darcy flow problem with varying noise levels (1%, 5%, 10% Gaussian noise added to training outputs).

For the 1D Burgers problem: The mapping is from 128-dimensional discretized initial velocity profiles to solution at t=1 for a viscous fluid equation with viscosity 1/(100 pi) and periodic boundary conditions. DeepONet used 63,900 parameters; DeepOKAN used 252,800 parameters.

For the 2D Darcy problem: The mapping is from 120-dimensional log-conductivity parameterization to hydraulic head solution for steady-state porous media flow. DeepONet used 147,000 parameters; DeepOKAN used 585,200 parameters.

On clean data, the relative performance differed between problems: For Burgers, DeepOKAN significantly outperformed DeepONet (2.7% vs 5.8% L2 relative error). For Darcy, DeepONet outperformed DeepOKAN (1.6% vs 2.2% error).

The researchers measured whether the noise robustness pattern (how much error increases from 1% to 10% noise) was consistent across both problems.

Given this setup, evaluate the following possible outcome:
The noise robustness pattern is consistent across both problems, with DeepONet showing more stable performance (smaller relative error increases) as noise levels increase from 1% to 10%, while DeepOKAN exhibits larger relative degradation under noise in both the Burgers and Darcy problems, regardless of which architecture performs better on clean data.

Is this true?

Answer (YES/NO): NO